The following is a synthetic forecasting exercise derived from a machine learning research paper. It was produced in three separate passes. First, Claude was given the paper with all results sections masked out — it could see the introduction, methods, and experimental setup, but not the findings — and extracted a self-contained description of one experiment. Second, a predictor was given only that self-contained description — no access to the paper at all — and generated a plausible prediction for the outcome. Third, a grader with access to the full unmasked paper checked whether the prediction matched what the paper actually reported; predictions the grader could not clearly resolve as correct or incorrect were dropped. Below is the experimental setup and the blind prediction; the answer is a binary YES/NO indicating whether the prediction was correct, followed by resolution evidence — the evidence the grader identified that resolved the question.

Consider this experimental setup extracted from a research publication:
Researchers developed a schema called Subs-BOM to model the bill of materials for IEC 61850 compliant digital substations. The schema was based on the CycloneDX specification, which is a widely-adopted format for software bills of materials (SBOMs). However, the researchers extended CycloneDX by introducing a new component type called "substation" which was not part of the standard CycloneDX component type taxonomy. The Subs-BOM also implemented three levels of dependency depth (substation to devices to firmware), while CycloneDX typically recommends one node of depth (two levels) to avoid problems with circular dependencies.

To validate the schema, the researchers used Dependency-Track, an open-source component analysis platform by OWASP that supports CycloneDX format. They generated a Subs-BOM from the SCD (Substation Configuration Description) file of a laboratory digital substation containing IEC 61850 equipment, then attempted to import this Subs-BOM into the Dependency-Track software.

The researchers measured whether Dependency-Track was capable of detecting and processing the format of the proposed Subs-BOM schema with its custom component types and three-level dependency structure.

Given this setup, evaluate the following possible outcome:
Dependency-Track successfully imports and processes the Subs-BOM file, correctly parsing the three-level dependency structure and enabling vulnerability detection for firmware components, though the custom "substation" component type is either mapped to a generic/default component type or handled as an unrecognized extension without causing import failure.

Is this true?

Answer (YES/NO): YES